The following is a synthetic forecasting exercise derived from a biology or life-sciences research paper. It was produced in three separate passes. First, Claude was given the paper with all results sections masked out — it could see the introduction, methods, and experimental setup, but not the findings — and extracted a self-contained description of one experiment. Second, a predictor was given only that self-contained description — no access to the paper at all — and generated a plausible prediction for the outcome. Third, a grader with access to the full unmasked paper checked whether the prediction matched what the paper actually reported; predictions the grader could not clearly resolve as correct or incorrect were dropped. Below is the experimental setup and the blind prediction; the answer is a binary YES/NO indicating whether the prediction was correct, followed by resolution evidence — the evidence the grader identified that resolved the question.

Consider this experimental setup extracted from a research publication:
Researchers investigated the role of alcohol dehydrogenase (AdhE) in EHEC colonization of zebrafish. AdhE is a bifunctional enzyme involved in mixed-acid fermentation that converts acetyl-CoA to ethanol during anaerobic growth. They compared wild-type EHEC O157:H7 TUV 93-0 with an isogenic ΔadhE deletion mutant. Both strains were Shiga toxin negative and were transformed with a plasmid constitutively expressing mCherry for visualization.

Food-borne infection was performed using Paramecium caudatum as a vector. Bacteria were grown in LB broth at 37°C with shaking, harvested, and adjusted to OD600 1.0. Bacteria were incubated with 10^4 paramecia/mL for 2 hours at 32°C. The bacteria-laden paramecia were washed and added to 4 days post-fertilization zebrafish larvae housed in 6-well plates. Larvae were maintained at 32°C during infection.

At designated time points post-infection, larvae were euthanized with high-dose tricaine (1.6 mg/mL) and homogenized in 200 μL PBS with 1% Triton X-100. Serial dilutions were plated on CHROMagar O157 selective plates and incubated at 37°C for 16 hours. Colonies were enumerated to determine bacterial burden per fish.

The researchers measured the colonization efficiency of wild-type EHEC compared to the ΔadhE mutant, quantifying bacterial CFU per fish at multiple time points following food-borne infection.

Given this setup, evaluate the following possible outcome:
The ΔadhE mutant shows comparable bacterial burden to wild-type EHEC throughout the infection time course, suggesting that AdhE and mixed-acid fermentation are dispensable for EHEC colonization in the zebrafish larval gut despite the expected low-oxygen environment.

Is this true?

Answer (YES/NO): NO